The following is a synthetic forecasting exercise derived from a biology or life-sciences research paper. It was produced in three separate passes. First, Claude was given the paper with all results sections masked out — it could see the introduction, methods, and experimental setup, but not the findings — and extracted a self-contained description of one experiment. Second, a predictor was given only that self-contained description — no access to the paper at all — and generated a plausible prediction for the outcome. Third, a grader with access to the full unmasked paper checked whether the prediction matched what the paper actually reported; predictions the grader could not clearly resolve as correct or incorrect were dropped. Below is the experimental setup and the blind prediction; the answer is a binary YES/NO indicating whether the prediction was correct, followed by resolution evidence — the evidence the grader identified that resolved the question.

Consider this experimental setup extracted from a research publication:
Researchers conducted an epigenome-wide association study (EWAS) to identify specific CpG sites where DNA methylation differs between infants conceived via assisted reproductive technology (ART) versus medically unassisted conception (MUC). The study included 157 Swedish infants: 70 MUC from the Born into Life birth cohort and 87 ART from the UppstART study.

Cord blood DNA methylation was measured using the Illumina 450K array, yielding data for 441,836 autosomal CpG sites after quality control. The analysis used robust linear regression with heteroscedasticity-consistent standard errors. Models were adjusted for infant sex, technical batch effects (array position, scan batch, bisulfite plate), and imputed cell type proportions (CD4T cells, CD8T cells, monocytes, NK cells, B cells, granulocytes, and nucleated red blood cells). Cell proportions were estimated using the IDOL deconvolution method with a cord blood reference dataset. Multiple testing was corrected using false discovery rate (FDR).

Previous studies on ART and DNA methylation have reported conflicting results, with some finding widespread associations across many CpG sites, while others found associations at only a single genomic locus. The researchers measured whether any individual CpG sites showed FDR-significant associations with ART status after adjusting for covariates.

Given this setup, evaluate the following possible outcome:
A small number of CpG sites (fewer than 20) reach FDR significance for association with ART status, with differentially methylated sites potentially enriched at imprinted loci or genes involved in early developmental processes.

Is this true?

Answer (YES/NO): NO